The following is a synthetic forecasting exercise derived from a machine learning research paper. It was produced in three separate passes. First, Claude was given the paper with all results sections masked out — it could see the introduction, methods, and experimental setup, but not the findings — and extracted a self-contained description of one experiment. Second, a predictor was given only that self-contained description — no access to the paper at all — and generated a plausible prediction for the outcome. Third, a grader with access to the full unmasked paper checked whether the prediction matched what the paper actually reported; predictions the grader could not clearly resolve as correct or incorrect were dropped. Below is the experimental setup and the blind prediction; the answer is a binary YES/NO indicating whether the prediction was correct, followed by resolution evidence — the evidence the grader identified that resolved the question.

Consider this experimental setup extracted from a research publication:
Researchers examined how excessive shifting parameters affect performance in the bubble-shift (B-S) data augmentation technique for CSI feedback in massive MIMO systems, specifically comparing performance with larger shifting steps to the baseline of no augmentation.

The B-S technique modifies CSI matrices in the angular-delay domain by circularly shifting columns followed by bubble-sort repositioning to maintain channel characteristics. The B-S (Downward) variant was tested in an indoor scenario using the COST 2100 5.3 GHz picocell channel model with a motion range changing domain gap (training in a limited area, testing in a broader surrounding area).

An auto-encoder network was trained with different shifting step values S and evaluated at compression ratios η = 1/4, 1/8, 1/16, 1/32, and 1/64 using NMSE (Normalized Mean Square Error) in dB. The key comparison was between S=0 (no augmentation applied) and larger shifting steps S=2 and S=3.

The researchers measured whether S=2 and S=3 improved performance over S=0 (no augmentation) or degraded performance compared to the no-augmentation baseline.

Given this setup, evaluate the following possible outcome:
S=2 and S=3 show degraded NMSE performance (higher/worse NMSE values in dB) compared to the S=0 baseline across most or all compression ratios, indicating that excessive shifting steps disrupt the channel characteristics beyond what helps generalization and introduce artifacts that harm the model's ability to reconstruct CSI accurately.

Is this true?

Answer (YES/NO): YES